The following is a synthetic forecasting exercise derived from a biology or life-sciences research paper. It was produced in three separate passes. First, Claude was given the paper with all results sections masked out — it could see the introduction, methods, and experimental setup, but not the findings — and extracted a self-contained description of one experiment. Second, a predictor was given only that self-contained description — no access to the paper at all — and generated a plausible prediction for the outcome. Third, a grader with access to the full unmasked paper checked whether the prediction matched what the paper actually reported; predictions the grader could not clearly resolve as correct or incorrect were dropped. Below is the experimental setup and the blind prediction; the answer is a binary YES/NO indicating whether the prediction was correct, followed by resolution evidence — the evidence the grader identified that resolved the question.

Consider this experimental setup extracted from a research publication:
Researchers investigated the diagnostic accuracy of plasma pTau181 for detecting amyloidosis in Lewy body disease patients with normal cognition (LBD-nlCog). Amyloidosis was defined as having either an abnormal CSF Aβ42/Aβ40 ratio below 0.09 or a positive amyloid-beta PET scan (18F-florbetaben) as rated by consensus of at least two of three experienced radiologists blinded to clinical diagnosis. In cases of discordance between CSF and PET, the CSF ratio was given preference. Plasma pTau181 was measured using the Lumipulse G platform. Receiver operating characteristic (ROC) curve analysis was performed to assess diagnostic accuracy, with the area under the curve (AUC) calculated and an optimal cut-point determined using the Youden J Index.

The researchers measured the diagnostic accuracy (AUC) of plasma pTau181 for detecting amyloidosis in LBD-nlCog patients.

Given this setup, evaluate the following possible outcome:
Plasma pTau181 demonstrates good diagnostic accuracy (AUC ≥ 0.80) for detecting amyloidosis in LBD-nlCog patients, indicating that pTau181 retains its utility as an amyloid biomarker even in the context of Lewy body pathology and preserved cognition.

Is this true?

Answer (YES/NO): YES